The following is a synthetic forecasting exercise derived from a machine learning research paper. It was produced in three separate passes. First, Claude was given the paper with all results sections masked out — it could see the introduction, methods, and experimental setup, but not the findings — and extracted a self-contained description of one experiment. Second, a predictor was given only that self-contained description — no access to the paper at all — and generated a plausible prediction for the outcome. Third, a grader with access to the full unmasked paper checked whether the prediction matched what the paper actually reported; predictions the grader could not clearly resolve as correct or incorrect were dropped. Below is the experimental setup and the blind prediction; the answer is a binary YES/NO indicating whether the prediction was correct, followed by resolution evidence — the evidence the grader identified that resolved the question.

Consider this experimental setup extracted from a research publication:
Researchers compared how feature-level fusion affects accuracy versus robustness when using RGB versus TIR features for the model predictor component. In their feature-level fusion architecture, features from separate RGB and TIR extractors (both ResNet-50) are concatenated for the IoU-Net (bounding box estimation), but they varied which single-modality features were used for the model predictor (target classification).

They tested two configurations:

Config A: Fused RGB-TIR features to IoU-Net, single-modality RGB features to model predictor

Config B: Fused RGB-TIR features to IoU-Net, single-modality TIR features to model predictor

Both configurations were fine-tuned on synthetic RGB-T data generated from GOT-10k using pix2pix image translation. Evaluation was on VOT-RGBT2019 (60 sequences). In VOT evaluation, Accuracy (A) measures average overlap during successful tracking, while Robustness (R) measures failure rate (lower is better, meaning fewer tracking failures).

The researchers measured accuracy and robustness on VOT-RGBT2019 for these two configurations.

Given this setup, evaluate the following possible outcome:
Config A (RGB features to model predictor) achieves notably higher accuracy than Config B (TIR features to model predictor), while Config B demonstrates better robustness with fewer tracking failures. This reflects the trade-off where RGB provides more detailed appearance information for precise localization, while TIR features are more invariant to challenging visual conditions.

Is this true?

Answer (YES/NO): NO